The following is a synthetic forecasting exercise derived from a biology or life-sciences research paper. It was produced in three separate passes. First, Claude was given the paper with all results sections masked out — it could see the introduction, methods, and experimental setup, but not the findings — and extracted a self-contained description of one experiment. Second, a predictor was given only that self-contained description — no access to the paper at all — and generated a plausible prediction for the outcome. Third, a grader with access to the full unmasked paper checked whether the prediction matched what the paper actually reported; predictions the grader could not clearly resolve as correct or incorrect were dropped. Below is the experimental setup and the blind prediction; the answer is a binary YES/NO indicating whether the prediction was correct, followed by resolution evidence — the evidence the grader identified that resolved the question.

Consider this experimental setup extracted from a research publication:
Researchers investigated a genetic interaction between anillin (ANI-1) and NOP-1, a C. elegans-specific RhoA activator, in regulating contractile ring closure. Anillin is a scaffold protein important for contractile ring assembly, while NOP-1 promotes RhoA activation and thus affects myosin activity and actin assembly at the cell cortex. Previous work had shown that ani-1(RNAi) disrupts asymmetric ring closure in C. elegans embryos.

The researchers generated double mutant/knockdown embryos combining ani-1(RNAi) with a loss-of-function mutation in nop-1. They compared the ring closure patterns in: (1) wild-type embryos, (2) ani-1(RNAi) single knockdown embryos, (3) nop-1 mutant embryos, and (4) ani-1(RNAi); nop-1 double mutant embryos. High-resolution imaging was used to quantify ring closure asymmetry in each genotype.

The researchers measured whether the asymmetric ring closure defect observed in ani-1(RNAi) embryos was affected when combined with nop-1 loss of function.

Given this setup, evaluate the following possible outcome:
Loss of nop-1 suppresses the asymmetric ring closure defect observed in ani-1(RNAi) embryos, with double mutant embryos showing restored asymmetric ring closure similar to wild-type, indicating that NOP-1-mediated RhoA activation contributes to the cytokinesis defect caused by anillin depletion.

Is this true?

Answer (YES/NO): YES